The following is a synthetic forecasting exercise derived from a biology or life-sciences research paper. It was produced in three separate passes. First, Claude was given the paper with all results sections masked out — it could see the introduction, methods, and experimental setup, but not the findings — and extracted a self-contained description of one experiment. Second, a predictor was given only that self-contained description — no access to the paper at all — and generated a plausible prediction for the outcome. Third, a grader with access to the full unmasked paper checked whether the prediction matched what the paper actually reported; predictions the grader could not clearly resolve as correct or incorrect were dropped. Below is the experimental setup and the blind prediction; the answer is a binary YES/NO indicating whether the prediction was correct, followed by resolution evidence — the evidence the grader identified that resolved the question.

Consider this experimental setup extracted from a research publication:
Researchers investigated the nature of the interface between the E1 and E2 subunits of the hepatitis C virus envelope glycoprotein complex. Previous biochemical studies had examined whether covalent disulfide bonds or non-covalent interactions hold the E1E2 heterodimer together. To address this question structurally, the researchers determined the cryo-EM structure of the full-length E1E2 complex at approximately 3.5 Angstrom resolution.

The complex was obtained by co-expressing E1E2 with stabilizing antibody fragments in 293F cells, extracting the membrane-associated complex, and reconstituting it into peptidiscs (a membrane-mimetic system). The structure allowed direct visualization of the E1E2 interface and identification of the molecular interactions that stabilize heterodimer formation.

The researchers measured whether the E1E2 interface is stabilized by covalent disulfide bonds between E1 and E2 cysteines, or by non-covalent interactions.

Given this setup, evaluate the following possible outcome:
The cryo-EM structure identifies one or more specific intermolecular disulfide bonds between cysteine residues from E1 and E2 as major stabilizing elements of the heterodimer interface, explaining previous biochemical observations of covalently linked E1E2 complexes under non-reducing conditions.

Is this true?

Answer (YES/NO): NO